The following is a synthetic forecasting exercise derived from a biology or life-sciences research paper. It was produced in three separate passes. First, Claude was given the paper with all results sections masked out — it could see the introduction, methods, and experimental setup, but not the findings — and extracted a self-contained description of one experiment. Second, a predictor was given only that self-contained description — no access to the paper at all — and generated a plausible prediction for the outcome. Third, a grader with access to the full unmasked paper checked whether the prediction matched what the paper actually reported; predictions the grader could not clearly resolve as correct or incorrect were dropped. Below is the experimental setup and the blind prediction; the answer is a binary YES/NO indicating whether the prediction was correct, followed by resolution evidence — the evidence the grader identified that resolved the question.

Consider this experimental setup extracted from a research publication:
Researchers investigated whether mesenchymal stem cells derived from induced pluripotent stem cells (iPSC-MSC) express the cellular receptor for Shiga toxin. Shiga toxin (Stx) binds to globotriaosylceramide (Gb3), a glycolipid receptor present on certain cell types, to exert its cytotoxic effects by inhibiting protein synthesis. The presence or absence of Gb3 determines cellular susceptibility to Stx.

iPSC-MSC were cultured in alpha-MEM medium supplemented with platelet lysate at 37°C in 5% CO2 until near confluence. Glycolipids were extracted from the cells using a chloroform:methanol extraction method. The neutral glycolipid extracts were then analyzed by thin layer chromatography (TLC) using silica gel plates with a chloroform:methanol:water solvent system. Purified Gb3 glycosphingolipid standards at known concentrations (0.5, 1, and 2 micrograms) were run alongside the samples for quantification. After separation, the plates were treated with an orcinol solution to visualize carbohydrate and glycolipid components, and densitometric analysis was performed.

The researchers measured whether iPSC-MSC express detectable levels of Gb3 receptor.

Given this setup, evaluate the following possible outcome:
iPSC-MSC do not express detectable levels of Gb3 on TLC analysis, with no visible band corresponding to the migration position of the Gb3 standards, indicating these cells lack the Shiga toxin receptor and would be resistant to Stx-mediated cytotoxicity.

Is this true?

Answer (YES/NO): NO